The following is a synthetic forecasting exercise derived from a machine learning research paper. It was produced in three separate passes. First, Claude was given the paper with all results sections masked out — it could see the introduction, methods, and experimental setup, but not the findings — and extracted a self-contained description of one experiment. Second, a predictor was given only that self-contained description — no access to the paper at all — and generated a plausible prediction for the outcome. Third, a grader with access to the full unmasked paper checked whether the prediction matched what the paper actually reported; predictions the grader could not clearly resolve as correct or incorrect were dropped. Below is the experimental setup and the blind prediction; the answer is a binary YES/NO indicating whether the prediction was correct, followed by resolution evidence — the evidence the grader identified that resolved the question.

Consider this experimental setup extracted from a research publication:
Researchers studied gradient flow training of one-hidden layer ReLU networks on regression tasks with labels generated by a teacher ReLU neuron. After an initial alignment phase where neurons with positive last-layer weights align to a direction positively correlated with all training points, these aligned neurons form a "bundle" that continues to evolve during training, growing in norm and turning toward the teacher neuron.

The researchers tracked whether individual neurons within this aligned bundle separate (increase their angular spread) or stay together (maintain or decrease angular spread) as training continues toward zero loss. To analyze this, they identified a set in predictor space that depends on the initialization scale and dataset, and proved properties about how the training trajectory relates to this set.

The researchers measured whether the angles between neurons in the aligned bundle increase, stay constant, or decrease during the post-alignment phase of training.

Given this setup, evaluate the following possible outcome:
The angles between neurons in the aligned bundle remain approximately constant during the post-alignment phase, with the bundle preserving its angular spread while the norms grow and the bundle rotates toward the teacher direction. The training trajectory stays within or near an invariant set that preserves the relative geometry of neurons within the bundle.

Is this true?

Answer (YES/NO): NO